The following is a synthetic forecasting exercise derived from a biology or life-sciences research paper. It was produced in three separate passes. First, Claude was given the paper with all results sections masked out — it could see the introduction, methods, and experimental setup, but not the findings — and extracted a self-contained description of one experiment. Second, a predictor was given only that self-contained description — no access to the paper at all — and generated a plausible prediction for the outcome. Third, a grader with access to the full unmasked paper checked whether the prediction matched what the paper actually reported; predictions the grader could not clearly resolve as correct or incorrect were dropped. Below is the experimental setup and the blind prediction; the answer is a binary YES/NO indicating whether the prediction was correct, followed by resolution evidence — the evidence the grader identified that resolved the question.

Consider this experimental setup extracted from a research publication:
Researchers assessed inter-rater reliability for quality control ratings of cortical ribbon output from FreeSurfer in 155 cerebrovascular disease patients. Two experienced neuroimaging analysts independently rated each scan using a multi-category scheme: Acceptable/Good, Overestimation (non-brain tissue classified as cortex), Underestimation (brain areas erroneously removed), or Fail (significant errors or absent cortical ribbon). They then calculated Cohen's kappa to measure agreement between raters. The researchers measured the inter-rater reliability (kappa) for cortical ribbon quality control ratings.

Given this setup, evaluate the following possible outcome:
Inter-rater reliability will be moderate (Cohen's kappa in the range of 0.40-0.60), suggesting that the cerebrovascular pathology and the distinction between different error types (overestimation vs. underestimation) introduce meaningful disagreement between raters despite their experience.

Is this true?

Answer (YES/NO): NO